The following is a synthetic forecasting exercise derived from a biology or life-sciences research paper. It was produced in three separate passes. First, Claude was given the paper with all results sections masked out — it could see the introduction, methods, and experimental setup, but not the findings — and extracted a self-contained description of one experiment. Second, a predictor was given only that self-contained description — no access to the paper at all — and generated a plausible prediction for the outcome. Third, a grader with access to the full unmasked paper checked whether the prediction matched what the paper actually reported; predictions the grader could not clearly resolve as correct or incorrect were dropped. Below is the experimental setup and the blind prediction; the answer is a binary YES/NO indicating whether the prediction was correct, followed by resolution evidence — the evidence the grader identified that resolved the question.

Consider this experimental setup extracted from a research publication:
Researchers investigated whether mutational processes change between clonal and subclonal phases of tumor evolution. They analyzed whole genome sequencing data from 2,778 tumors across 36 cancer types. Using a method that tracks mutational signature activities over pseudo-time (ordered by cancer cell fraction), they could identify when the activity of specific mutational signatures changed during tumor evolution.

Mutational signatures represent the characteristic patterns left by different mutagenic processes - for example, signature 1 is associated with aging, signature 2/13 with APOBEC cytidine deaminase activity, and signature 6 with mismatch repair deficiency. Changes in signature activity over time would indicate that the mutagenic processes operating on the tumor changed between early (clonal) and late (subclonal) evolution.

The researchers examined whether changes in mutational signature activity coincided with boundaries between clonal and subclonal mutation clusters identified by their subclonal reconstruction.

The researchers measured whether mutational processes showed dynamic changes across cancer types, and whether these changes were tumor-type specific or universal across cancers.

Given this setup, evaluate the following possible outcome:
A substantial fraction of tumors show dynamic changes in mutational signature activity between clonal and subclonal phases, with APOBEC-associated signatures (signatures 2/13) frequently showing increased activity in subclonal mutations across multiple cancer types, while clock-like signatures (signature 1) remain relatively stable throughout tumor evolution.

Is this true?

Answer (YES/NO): NO